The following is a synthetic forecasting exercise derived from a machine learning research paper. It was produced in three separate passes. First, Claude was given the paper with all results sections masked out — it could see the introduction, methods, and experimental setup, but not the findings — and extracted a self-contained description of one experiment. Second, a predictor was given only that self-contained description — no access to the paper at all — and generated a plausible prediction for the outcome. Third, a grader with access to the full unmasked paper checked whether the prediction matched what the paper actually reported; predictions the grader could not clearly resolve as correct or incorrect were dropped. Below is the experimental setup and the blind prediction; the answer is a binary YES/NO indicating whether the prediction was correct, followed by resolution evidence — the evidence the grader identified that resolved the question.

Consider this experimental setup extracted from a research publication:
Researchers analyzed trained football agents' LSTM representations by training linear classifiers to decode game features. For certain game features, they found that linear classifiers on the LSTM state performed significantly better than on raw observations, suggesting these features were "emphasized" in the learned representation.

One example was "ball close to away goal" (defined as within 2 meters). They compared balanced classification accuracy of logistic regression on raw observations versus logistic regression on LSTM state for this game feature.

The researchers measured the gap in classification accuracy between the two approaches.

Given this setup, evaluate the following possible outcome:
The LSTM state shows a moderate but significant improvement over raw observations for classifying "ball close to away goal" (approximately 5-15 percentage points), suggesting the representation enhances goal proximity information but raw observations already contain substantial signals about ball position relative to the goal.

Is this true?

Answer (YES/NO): NO